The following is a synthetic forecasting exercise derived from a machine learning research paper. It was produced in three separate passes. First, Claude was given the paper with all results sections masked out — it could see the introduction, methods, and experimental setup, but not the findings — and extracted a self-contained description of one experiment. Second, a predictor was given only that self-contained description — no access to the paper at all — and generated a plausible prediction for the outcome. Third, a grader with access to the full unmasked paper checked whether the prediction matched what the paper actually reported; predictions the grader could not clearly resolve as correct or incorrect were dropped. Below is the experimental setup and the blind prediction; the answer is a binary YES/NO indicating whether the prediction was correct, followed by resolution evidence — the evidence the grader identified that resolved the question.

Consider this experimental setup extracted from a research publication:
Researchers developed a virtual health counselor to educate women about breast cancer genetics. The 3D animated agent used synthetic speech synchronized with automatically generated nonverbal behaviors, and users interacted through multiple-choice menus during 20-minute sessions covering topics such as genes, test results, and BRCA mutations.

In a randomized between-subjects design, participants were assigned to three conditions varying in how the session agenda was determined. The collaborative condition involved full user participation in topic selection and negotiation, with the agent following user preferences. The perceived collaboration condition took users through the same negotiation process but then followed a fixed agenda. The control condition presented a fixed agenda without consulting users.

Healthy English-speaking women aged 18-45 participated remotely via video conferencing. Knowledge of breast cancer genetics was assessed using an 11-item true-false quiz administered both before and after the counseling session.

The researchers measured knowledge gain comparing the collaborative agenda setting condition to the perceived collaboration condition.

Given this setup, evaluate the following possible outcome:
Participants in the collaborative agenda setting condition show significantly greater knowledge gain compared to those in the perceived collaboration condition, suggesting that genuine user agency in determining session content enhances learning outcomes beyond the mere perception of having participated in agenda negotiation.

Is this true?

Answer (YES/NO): NO